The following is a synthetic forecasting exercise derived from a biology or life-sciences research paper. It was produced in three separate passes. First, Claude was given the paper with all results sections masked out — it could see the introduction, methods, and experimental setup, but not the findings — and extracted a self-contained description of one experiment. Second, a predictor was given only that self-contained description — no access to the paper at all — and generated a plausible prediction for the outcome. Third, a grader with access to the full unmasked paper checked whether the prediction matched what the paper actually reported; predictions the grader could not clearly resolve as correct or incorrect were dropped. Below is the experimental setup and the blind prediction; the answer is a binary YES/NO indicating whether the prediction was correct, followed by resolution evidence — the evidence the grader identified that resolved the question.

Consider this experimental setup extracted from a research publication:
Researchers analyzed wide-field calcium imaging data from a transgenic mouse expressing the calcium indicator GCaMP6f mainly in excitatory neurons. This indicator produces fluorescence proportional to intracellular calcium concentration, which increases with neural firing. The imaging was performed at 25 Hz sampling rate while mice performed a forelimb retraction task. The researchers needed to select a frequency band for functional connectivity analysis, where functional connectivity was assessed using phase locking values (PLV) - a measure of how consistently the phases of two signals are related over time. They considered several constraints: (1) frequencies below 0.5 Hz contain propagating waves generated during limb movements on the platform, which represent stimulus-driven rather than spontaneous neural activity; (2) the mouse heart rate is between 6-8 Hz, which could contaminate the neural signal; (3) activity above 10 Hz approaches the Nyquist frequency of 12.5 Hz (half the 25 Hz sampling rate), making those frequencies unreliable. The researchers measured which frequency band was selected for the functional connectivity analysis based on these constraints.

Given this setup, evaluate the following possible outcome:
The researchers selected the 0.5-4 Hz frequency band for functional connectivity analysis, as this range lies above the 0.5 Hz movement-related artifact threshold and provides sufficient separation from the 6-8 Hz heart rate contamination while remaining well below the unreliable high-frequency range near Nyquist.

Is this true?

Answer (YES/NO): NO